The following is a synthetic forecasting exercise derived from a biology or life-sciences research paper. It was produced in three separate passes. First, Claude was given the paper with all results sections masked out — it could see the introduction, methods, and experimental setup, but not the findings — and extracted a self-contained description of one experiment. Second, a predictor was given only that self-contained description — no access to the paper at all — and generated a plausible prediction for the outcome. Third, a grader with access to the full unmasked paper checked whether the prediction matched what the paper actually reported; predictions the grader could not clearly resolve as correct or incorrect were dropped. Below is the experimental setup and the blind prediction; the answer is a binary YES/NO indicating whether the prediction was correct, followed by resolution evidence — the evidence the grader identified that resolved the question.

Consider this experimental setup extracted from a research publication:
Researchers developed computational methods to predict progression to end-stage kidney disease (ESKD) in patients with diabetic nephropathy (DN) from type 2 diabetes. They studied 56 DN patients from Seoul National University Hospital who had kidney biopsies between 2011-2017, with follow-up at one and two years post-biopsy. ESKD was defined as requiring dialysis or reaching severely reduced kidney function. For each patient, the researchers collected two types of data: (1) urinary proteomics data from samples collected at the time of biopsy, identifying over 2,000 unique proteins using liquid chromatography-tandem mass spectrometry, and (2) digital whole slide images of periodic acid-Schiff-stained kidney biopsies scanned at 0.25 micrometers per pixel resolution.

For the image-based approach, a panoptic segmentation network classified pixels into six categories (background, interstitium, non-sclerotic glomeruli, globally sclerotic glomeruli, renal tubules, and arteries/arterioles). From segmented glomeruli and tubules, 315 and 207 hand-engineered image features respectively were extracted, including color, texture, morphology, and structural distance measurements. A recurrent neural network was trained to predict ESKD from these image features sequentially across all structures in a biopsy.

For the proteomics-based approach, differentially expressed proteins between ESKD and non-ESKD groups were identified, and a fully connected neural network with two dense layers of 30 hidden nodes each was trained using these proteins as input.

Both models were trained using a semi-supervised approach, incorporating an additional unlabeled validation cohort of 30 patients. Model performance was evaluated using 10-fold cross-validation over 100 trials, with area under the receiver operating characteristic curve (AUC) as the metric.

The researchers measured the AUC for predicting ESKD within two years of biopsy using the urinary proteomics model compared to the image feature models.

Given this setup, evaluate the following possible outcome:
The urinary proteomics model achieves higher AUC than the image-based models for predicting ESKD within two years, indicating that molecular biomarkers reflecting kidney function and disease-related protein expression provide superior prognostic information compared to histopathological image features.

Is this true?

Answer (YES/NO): YES